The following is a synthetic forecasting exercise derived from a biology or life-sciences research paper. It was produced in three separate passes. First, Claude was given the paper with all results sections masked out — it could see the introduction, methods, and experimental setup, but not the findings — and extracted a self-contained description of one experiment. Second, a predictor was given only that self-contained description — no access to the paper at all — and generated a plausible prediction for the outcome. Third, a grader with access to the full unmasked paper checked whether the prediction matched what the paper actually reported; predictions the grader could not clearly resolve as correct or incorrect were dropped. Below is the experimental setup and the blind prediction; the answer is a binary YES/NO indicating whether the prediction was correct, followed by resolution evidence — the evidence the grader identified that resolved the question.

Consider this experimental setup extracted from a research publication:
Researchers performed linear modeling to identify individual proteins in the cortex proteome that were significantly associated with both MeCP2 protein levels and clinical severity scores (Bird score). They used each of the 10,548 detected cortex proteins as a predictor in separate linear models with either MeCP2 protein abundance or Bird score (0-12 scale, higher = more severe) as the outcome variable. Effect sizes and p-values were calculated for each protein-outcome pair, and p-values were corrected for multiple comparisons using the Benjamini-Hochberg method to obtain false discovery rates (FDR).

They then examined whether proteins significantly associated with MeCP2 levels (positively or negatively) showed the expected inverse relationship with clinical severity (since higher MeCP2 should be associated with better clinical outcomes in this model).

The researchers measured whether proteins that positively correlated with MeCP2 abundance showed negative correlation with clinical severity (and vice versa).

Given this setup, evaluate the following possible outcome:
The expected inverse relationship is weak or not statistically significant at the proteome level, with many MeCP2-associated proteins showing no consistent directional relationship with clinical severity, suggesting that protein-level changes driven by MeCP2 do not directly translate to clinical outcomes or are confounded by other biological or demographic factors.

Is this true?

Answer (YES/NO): NO